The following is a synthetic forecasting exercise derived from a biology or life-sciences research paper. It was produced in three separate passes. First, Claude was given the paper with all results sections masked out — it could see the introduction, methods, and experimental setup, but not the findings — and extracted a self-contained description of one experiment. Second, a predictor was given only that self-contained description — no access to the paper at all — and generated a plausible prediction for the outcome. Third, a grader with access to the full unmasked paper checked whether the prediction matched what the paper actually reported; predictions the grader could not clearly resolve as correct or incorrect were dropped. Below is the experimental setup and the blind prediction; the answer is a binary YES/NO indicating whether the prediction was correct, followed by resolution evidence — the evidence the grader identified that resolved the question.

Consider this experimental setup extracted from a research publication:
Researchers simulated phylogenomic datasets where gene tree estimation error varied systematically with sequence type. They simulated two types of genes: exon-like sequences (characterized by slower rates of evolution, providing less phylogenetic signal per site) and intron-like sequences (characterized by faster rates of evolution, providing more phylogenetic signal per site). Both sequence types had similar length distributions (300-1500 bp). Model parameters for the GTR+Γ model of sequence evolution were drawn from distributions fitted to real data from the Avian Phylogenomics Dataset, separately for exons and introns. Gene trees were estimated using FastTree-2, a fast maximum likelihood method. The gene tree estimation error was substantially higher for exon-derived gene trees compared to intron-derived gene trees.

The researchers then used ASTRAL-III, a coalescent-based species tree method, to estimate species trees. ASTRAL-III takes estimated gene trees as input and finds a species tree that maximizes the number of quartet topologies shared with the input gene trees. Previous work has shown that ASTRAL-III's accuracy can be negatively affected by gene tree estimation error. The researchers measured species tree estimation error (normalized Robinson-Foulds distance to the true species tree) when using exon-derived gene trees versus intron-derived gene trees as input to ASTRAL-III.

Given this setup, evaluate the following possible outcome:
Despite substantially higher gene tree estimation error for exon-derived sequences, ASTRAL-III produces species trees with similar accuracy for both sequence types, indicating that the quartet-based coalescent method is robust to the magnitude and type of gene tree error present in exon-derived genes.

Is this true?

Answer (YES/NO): YES